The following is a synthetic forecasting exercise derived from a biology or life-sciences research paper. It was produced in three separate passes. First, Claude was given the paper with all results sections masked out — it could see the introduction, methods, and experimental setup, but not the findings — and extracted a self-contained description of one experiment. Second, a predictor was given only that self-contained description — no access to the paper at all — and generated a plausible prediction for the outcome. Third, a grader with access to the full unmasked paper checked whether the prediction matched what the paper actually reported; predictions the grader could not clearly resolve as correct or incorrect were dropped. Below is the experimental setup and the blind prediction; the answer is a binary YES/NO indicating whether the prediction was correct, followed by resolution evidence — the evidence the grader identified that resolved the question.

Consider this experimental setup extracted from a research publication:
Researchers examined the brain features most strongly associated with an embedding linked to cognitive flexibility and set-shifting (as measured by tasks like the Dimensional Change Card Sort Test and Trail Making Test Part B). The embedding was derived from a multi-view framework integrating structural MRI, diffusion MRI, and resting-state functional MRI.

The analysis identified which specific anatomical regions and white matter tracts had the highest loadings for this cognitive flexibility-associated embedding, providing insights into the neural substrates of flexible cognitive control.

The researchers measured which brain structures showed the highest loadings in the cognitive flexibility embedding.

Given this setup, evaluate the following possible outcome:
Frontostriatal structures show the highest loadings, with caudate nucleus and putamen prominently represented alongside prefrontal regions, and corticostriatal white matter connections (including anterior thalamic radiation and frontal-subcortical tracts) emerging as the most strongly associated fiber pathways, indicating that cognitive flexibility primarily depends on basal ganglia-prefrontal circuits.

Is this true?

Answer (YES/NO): NO